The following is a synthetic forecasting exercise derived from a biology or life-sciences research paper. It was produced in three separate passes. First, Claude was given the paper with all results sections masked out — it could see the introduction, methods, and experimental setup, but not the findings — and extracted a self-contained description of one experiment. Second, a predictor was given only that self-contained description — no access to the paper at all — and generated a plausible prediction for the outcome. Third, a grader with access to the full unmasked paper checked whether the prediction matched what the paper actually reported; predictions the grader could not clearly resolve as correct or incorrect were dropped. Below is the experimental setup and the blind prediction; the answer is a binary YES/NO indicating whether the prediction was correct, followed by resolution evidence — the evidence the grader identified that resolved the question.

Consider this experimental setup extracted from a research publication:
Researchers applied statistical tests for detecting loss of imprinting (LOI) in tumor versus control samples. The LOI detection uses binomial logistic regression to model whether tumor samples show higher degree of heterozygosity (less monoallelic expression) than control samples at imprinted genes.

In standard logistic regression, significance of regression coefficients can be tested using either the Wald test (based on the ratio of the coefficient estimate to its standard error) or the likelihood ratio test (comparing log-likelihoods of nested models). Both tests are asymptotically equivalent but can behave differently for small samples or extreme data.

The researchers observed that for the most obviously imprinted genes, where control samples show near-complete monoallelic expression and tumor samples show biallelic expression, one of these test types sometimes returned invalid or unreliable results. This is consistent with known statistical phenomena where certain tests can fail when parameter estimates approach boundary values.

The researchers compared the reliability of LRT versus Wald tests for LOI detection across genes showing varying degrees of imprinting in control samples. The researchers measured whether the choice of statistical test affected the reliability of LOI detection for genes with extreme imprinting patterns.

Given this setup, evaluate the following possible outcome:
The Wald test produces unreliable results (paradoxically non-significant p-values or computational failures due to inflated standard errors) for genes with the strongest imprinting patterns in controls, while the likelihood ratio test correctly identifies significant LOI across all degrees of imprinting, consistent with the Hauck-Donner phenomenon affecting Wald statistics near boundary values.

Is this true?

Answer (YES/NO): YES